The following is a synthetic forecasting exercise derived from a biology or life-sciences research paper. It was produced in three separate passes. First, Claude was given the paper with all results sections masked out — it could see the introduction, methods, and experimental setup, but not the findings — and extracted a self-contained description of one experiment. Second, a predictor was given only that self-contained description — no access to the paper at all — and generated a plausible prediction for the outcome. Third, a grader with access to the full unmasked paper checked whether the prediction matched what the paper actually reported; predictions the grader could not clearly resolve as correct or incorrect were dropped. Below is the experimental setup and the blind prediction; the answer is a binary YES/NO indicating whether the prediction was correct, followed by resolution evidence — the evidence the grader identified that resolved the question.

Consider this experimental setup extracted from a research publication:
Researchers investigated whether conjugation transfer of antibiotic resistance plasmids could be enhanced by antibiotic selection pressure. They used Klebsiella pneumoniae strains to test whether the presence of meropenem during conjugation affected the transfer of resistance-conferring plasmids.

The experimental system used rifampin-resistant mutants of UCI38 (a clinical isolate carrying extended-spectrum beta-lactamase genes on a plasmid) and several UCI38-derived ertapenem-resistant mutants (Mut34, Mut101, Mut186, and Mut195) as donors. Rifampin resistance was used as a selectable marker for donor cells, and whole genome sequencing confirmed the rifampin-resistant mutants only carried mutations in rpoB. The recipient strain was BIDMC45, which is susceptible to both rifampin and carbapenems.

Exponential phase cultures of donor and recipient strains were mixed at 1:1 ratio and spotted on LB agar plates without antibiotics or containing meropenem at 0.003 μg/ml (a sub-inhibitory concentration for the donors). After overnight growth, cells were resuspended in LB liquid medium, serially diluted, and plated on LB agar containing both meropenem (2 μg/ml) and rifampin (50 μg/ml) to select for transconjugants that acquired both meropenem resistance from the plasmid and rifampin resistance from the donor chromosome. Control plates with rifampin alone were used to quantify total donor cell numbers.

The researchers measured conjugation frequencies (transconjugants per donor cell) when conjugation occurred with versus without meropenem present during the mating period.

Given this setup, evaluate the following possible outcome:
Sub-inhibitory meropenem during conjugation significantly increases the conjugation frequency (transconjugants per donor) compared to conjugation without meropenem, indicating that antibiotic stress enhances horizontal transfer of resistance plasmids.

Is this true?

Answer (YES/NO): NO